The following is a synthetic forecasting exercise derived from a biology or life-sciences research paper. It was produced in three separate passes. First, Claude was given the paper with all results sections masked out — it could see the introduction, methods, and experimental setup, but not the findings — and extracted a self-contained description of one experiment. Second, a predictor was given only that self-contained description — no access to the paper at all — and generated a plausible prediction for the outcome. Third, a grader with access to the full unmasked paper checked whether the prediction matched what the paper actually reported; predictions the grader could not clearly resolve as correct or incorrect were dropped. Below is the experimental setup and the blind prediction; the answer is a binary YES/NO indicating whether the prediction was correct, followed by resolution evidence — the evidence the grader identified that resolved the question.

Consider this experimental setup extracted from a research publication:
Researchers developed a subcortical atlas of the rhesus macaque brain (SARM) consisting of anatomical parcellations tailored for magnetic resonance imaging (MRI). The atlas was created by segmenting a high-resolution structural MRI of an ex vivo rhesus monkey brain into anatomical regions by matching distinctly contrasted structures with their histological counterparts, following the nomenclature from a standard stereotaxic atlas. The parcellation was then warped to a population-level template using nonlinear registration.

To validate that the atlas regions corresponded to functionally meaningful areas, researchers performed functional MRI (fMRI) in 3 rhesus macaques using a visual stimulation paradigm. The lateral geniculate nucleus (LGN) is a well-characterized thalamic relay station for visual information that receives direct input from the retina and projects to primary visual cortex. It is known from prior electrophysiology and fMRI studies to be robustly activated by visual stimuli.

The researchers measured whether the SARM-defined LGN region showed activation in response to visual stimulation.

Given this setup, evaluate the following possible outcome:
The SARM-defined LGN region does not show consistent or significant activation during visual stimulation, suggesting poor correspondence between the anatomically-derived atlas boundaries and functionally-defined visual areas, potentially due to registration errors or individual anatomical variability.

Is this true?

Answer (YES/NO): NO